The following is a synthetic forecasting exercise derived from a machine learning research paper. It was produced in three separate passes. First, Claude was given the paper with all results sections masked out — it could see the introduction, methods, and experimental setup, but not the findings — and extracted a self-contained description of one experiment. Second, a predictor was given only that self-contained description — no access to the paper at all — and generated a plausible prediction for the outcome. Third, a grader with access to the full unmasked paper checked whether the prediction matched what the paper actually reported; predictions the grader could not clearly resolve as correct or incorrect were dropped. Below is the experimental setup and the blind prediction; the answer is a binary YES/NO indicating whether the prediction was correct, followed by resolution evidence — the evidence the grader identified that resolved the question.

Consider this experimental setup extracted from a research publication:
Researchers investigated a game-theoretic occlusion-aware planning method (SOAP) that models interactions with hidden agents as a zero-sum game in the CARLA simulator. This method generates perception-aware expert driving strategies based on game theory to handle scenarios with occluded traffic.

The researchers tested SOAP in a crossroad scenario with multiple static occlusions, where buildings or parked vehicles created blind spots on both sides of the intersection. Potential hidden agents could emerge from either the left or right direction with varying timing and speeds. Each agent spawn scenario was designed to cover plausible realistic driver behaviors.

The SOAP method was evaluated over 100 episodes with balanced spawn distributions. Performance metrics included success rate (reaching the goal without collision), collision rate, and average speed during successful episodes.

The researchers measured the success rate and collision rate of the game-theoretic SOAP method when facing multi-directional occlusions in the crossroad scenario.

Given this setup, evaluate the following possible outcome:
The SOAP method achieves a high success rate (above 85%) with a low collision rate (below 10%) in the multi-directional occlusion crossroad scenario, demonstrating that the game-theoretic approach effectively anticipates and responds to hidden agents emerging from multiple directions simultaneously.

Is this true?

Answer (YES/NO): NO